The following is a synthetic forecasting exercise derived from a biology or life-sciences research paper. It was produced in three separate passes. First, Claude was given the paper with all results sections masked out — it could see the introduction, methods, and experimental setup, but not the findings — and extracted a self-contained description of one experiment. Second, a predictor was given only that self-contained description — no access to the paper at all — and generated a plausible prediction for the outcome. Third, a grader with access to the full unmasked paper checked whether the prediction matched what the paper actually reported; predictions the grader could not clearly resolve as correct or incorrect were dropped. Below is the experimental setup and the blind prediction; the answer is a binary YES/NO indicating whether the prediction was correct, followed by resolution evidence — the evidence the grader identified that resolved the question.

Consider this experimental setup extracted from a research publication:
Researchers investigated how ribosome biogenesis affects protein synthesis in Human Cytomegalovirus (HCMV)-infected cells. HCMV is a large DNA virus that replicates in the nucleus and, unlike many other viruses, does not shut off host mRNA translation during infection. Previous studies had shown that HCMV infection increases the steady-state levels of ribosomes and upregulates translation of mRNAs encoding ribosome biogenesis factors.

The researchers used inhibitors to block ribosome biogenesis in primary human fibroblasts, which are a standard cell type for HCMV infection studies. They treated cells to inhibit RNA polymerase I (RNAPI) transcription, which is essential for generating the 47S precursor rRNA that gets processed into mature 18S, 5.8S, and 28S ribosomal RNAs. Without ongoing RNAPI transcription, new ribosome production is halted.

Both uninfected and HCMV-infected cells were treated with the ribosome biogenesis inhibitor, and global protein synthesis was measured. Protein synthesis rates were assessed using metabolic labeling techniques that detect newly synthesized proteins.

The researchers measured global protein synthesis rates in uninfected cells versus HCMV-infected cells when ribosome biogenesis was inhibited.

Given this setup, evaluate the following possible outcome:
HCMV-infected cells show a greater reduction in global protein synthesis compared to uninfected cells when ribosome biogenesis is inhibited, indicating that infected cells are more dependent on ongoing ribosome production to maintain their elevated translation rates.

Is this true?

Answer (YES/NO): NO